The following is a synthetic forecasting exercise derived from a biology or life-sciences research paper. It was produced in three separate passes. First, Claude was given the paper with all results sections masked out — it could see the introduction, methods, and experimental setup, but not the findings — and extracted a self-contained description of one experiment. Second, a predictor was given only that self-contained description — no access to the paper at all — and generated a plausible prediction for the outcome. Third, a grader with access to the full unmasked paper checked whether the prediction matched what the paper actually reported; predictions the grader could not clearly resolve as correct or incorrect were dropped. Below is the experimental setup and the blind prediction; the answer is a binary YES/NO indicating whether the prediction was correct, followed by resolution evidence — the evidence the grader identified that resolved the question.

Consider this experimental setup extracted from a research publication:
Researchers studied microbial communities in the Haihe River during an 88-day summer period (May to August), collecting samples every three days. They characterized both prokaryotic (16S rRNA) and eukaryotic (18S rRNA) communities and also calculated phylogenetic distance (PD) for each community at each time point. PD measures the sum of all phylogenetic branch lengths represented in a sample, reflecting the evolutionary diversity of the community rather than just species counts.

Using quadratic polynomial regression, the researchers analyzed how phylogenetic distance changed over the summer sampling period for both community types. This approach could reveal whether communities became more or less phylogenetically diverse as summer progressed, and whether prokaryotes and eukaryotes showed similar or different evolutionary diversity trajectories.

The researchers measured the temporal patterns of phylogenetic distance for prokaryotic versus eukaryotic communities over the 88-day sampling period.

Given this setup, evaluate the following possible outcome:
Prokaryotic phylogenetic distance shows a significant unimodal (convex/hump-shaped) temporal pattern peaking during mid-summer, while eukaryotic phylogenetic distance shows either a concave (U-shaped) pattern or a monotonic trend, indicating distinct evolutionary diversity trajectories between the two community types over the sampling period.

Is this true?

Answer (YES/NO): YES